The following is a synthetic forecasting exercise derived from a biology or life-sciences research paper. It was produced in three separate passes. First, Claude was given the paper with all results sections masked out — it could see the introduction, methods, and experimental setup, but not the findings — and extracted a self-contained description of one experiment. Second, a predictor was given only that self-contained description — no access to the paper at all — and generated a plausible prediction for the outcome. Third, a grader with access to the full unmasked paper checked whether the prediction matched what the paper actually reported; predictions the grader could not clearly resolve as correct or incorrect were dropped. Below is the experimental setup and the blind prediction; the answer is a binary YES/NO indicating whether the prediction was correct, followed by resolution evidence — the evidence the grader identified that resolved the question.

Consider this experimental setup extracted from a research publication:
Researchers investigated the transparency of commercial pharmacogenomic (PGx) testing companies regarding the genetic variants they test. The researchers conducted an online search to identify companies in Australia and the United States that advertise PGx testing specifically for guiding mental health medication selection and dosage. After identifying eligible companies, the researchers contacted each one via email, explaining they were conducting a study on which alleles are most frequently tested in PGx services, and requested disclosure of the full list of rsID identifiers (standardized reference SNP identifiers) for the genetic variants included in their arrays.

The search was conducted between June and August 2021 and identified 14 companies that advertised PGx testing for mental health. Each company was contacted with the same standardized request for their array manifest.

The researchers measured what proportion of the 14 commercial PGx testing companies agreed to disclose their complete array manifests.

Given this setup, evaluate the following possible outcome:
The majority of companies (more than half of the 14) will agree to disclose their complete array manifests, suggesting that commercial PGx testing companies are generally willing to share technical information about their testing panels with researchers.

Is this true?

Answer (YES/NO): NO